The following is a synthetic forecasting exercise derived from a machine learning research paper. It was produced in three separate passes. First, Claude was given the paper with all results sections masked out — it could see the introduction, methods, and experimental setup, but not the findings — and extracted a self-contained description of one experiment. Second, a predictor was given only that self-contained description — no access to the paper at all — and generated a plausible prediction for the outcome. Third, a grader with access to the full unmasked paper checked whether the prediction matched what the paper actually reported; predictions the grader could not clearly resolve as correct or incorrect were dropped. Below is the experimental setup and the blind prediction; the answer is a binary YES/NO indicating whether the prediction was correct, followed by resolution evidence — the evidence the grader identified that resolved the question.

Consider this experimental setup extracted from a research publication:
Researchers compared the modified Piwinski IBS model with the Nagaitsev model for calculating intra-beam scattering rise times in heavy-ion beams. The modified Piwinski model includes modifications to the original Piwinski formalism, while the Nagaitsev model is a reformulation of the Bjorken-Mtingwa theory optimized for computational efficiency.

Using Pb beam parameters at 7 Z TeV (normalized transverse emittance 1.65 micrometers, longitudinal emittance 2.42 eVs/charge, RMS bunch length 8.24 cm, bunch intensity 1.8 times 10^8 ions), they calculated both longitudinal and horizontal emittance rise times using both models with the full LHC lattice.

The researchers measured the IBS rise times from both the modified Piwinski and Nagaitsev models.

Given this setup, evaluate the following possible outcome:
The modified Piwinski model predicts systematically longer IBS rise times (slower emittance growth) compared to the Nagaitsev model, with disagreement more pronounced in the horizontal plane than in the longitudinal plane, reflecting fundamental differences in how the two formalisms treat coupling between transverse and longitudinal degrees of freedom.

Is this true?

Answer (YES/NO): NO